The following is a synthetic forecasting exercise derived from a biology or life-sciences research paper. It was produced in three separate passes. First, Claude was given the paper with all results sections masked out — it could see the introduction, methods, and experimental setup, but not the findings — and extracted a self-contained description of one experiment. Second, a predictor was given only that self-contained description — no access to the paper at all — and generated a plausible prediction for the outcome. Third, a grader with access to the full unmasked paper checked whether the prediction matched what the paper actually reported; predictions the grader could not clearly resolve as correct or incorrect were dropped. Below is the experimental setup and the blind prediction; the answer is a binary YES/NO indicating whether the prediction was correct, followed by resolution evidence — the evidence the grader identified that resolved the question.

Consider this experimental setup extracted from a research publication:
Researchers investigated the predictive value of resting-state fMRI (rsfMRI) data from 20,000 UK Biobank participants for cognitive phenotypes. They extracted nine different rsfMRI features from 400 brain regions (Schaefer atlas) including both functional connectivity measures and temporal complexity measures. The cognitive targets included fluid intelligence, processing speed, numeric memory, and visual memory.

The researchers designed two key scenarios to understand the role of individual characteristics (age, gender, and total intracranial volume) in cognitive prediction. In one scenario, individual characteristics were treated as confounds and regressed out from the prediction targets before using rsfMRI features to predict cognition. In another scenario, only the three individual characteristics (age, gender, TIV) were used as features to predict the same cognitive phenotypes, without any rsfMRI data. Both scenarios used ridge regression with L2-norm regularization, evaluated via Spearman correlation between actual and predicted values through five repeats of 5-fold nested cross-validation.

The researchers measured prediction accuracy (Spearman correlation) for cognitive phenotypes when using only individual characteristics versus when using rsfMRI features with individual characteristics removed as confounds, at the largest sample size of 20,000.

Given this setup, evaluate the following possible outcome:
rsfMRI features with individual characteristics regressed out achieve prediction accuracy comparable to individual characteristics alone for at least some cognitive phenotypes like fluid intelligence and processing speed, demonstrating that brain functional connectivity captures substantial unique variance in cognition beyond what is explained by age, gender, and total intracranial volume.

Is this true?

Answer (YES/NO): NO